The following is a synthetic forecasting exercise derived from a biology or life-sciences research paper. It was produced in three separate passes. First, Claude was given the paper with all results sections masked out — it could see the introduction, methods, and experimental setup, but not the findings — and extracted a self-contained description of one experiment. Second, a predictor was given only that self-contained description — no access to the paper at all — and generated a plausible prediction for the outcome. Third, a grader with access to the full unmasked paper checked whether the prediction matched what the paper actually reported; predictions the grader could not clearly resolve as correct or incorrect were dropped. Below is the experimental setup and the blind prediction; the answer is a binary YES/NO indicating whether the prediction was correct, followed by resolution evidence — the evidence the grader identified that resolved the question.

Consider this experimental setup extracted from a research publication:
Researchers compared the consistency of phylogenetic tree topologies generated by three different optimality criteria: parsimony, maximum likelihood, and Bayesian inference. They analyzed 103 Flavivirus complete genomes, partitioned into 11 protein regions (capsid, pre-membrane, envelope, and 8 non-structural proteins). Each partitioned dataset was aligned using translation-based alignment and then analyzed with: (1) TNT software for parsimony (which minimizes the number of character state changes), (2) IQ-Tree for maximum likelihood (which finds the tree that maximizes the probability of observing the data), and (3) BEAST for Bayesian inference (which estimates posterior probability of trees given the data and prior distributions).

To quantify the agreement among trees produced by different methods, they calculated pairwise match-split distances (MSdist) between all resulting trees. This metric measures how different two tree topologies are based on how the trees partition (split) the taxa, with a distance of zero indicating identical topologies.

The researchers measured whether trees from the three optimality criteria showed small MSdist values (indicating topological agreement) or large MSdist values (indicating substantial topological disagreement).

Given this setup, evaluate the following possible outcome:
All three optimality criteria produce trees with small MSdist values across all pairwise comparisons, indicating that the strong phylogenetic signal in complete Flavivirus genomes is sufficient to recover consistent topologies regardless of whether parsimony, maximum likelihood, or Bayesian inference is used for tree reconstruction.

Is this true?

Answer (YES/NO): YES